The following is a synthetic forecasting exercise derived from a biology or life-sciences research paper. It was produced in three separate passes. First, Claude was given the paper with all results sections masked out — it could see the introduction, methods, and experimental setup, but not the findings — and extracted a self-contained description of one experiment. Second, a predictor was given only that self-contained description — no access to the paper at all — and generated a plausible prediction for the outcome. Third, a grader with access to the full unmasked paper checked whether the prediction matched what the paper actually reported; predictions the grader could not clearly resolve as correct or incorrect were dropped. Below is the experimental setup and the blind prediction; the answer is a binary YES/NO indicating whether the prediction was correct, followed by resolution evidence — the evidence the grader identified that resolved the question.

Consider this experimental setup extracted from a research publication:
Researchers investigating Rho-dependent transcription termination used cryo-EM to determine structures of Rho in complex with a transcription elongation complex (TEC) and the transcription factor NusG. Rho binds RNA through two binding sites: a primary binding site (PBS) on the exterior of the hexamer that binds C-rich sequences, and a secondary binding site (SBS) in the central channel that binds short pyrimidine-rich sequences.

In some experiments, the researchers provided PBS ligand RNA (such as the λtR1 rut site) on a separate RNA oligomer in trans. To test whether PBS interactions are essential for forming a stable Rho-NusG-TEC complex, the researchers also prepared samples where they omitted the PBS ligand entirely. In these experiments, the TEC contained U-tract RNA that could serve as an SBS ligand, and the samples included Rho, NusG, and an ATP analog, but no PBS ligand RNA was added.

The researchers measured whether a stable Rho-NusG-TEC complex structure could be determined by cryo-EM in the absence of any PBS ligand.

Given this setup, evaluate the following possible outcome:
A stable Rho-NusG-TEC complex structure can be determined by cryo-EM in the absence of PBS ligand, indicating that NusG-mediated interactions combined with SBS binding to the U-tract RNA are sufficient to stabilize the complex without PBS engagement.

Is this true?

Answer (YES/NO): YES